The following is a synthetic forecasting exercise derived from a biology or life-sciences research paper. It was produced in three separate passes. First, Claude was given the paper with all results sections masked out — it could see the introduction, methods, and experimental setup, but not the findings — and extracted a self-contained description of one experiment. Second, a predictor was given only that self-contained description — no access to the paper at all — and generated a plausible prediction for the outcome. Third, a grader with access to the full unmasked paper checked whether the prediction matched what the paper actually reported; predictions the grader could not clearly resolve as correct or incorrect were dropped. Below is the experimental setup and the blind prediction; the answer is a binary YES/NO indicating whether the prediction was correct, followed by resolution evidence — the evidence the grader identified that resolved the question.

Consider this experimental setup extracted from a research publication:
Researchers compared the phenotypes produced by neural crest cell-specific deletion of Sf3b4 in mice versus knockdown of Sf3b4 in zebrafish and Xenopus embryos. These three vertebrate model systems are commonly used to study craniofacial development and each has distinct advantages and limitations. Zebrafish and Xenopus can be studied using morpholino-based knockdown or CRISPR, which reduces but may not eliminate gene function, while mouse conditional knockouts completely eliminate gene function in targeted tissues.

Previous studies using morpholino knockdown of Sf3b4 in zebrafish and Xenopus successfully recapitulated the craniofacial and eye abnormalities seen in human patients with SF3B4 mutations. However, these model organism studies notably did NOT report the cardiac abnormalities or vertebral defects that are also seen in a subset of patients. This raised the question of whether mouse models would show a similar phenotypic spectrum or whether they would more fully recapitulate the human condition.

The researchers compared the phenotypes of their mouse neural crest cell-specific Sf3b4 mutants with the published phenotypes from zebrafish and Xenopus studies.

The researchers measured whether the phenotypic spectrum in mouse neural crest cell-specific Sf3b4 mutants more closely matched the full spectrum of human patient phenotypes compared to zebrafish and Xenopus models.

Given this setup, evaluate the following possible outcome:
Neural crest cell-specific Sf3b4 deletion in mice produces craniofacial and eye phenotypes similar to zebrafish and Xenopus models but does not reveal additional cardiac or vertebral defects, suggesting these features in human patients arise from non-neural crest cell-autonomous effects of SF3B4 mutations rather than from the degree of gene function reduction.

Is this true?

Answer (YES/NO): NO